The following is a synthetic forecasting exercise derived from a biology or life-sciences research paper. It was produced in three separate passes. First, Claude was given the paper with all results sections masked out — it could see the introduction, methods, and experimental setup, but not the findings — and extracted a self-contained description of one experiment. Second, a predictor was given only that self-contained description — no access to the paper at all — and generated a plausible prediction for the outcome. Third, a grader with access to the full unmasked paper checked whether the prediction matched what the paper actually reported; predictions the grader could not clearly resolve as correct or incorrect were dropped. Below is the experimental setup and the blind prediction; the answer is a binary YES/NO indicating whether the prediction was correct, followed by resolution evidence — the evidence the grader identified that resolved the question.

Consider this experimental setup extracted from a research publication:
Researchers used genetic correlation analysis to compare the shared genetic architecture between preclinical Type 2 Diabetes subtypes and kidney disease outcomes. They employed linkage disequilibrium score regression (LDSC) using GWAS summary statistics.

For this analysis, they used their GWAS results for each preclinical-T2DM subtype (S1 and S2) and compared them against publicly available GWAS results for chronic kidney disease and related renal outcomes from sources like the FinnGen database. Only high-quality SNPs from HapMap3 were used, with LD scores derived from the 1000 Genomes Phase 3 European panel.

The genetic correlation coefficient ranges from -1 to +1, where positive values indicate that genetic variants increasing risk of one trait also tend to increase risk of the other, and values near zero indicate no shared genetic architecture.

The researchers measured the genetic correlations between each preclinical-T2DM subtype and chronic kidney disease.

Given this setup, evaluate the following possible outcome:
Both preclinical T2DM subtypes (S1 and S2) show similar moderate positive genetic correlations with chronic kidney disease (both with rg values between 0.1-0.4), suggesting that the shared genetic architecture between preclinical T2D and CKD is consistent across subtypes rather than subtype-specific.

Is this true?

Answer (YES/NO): NO